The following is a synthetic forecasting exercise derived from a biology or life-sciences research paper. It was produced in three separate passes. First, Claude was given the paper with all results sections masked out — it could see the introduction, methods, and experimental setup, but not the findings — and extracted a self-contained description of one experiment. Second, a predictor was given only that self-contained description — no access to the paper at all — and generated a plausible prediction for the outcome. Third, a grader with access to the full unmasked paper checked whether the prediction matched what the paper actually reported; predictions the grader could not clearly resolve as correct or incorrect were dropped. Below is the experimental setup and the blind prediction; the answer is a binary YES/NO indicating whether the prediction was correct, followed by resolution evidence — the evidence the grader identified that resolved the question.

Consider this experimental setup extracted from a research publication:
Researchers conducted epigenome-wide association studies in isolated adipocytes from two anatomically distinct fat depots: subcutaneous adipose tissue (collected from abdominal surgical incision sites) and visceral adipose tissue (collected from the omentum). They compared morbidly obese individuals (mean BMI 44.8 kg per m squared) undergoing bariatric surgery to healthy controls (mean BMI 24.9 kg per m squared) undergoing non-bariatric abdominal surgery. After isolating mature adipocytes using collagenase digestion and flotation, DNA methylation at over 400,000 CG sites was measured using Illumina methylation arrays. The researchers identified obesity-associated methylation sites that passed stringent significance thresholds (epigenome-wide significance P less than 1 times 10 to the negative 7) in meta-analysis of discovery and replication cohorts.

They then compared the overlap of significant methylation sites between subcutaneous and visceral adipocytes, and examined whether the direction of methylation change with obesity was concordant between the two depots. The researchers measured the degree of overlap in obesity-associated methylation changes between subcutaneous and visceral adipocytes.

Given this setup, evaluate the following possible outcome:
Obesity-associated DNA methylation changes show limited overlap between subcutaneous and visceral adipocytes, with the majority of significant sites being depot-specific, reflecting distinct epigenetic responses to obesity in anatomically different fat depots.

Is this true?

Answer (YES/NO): YES